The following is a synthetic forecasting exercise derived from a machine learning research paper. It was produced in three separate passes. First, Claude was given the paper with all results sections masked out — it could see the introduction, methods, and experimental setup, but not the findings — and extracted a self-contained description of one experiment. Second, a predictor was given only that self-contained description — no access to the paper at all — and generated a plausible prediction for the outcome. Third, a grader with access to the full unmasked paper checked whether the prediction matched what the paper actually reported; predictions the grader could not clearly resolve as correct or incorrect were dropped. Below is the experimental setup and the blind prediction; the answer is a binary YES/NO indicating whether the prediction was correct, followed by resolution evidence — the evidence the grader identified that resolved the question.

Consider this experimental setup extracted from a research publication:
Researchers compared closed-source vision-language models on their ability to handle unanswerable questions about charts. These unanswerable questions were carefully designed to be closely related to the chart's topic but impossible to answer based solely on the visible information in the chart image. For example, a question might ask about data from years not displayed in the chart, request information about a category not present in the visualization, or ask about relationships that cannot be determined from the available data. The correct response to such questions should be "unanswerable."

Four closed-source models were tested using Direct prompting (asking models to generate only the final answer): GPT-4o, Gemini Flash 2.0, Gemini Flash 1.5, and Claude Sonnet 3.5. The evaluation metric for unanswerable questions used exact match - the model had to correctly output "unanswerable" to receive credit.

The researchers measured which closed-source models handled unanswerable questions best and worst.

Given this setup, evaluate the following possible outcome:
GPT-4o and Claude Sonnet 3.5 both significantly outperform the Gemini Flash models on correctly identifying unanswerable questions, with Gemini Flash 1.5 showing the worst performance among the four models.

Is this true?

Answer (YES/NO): NO